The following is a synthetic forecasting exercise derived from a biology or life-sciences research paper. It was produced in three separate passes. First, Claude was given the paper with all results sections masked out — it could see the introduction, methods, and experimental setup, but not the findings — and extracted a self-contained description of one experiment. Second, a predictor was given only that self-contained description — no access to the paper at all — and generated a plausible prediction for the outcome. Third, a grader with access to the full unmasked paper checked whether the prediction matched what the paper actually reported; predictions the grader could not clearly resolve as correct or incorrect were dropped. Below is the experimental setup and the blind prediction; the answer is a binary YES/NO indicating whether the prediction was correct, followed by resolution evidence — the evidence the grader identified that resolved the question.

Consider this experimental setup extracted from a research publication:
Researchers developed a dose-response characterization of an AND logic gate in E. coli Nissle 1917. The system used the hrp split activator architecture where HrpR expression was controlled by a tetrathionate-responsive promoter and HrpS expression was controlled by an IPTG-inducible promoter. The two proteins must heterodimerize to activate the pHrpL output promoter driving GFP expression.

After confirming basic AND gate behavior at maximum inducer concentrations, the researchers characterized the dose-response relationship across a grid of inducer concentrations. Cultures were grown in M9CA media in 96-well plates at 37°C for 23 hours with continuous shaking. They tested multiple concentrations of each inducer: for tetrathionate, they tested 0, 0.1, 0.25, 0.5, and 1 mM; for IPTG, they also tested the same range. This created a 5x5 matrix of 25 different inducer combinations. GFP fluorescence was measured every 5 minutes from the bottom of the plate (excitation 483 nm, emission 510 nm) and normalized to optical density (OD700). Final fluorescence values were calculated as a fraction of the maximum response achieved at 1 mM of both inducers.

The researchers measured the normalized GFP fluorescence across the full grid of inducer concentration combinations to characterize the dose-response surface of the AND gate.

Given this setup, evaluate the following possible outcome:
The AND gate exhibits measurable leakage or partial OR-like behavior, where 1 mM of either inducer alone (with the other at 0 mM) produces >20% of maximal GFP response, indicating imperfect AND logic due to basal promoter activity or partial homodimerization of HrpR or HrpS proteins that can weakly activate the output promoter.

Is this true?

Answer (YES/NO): NO